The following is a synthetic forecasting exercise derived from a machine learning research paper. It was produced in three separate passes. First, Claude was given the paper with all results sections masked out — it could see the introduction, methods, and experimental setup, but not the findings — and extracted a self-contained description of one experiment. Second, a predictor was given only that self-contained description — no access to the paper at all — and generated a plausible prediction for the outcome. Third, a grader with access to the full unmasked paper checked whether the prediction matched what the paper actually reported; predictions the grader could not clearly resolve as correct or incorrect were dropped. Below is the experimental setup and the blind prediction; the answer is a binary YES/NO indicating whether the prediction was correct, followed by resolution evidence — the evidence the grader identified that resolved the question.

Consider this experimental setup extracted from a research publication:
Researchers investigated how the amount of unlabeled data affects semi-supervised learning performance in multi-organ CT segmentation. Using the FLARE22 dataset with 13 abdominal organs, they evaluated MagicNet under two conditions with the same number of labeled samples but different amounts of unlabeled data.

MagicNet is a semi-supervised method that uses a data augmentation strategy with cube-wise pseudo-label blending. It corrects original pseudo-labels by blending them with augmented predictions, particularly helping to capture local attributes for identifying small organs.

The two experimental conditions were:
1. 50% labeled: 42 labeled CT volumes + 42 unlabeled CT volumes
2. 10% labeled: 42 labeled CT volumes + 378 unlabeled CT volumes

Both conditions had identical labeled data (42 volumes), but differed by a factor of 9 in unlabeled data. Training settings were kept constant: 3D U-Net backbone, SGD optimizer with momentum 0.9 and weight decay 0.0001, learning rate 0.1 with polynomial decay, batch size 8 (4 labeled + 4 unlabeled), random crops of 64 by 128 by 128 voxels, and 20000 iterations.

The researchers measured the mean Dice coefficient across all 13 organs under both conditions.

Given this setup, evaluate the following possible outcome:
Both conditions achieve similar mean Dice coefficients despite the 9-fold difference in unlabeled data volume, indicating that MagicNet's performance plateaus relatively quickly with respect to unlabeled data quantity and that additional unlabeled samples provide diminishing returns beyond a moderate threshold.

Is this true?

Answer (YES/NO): YES